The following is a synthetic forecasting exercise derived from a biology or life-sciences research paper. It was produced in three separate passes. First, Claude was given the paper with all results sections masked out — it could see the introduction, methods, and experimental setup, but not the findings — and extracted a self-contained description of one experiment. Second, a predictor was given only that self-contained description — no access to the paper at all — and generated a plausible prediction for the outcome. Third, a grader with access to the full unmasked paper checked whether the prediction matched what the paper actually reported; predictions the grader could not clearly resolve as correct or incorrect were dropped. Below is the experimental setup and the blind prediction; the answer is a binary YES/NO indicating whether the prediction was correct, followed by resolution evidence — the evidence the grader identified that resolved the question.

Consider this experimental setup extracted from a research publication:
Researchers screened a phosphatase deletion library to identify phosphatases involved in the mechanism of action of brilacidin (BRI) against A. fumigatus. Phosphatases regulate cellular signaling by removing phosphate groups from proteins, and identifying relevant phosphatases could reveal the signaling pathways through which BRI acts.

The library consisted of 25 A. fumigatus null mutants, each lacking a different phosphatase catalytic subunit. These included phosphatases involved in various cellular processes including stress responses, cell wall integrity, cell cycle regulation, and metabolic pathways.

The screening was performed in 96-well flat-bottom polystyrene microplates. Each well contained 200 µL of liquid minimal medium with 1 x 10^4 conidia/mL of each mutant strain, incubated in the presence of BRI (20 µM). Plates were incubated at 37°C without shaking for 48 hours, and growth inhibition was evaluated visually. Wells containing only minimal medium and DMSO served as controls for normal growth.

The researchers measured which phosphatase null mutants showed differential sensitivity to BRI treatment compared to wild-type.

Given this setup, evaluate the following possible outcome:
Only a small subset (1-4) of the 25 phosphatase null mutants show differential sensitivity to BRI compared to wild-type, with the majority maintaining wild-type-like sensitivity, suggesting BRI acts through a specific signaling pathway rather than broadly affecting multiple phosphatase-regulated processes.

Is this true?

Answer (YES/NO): YES